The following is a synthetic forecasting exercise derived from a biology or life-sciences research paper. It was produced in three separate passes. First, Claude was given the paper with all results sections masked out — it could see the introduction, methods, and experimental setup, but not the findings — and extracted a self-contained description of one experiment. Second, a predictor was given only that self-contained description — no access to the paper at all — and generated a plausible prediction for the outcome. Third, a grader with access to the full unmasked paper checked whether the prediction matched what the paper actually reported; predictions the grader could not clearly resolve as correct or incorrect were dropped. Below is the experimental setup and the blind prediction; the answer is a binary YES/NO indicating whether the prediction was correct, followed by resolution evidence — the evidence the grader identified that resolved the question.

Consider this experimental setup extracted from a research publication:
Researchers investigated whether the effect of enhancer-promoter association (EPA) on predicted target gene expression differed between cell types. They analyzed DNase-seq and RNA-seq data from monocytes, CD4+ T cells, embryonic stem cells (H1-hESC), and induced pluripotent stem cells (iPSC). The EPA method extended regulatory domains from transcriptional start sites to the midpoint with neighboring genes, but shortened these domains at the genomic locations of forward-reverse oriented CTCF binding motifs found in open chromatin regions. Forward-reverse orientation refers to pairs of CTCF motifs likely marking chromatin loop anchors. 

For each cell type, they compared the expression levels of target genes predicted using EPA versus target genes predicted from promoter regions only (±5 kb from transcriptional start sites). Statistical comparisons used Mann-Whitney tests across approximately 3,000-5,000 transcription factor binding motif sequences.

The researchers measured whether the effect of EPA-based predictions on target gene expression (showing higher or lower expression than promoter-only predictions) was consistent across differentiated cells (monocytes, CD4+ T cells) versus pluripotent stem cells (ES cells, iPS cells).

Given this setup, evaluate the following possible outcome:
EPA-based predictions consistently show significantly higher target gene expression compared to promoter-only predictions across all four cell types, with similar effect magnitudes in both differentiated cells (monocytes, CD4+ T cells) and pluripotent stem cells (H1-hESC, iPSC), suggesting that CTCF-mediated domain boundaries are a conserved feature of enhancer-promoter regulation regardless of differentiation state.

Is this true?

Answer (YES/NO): NO